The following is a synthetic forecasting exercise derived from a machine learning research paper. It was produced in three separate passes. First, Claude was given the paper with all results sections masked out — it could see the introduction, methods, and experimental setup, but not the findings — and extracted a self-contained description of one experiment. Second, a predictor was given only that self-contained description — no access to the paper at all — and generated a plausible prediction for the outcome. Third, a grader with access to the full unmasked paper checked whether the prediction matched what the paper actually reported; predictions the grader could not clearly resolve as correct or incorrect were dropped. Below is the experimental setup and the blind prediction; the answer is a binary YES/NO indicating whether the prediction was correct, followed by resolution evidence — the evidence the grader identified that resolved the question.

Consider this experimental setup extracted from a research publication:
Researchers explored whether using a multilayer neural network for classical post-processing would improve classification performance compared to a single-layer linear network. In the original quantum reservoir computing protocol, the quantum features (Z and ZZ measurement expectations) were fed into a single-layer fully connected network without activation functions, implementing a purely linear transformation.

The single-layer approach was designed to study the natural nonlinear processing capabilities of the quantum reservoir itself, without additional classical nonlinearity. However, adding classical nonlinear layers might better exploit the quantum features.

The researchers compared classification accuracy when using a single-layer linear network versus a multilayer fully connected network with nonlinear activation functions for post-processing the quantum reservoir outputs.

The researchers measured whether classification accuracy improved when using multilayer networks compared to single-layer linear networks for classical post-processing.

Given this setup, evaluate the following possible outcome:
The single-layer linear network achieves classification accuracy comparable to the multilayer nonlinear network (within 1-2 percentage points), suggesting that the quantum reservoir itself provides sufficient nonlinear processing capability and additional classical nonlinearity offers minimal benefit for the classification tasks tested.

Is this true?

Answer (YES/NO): NO